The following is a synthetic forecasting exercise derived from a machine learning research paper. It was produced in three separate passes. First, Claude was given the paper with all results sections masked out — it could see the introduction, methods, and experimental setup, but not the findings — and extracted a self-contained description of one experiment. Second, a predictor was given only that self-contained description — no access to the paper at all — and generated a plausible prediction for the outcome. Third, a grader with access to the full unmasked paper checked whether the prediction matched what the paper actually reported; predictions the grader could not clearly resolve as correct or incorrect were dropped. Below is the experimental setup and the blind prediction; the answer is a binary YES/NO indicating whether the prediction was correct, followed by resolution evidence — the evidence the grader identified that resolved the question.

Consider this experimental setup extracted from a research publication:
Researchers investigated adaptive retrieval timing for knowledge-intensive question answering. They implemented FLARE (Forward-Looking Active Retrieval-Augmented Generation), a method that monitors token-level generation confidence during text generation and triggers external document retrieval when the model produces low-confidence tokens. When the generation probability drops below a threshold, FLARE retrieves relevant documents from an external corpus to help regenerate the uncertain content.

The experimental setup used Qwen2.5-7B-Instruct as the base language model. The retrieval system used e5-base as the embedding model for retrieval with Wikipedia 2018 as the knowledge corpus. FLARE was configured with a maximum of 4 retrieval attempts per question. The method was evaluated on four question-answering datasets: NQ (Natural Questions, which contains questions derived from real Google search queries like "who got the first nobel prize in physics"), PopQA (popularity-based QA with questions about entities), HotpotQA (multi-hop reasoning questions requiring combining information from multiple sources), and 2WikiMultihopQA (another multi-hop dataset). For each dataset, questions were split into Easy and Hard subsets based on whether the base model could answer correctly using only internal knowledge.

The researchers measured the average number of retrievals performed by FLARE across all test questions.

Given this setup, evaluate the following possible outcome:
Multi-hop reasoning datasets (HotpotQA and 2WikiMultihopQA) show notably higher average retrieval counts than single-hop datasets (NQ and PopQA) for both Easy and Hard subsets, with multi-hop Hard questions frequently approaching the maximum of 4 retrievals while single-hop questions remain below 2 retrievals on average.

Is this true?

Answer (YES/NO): NO